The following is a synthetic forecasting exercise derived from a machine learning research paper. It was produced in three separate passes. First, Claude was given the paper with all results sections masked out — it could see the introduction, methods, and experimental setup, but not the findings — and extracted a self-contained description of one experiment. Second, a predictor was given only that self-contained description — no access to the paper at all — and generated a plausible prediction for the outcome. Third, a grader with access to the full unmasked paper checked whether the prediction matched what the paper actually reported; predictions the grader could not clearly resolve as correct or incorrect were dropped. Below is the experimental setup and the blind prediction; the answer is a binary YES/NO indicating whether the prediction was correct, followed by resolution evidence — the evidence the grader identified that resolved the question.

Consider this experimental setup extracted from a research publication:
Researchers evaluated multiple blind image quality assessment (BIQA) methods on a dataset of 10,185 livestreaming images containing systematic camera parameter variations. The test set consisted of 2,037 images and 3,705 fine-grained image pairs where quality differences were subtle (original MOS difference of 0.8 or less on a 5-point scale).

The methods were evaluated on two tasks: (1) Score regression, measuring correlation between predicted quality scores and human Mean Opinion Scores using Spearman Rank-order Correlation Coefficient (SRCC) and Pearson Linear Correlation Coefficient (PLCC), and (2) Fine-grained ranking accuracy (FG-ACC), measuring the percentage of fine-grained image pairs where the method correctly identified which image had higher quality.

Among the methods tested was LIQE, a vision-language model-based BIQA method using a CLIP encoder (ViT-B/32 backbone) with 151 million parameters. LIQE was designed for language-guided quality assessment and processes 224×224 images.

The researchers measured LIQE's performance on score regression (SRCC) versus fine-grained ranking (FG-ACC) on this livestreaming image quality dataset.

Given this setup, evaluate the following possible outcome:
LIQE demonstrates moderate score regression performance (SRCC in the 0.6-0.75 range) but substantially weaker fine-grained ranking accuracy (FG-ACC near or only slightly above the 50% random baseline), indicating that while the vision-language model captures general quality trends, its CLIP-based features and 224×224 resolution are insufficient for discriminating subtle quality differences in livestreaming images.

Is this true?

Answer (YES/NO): NO